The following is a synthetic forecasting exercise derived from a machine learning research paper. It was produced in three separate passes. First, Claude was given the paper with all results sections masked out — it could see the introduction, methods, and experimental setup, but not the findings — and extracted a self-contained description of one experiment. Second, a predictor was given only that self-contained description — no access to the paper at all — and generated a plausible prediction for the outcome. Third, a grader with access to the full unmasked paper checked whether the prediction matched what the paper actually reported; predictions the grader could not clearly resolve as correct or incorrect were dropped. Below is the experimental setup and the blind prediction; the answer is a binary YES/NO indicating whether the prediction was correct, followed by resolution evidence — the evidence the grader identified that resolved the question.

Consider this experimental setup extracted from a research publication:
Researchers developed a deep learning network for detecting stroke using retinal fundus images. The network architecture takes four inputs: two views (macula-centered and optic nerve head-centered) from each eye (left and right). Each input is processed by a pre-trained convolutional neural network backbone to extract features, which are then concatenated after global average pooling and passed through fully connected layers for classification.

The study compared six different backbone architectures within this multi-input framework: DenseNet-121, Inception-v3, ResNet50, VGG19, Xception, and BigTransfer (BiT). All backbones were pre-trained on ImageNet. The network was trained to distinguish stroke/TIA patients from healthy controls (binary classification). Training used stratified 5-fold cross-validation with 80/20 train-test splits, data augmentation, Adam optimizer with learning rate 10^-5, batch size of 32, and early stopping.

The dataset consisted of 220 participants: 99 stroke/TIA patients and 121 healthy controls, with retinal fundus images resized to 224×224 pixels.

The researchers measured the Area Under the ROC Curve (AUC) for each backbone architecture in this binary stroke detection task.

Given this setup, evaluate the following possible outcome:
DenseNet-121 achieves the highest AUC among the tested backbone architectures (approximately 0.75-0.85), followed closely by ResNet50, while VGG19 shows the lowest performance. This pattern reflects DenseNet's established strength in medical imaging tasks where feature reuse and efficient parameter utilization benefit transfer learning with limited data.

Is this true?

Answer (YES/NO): NO